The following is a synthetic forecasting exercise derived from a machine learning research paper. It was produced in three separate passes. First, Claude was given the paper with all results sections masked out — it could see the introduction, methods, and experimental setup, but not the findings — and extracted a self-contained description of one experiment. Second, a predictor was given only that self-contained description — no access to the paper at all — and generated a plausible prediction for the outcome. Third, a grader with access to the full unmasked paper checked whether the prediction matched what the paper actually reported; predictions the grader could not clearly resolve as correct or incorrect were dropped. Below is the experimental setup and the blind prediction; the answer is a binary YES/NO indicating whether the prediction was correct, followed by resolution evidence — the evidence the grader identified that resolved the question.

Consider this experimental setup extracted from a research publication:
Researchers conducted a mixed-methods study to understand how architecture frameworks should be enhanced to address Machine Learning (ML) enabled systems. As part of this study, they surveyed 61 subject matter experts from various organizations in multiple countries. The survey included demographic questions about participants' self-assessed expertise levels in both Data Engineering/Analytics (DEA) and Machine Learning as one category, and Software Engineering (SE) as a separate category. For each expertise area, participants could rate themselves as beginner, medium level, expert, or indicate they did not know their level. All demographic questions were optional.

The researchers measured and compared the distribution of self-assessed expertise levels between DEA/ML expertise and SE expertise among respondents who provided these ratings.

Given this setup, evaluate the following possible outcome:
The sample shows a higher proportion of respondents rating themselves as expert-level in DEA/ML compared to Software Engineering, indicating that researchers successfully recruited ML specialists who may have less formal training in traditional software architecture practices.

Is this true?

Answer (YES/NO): NO